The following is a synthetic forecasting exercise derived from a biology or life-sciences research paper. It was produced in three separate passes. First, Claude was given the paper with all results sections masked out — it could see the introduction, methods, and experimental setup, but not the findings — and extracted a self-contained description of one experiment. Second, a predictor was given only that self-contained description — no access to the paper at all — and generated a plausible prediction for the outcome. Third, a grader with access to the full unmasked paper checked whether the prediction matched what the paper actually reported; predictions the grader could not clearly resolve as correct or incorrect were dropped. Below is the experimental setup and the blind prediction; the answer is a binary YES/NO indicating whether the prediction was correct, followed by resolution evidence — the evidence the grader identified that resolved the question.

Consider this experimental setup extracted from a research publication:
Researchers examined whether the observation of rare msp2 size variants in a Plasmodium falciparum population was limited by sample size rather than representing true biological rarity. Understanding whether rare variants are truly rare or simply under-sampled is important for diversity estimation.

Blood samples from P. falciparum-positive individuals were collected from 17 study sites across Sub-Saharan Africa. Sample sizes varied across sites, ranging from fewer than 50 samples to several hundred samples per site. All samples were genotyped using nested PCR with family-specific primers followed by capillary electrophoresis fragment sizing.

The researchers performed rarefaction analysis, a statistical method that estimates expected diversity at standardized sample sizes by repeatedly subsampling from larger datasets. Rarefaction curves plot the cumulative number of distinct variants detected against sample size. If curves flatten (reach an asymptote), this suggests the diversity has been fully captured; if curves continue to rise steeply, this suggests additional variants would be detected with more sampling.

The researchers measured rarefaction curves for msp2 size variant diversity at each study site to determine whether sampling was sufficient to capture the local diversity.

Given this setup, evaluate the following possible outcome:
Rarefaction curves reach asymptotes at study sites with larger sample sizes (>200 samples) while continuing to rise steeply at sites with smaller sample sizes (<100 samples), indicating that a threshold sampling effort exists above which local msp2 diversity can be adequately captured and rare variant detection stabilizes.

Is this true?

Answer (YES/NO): NO